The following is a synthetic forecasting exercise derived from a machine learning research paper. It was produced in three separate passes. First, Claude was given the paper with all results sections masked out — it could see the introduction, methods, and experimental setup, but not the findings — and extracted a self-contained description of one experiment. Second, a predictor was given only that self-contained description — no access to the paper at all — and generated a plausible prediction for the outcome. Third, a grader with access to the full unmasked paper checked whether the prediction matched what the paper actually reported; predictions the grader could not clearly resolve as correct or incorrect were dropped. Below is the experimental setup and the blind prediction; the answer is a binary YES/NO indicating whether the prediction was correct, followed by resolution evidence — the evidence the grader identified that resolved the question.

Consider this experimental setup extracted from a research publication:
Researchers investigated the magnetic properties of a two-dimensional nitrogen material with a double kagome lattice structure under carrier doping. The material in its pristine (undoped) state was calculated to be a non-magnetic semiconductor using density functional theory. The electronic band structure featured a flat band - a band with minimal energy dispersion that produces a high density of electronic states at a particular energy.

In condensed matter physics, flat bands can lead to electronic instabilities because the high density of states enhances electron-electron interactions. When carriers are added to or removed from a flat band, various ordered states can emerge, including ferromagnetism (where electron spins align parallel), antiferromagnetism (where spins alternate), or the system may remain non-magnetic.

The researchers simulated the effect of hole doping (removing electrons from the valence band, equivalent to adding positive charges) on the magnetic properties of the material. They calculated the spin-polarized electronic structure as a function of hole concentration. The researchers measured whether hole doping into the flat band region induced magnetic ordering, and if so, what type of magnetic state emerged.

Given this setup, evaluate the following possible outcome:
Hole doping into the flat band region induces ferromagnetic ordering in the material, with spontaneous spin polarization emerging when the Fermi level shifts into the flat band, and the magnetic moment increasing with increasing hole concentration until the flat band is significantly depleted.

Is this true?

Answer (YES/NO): NO